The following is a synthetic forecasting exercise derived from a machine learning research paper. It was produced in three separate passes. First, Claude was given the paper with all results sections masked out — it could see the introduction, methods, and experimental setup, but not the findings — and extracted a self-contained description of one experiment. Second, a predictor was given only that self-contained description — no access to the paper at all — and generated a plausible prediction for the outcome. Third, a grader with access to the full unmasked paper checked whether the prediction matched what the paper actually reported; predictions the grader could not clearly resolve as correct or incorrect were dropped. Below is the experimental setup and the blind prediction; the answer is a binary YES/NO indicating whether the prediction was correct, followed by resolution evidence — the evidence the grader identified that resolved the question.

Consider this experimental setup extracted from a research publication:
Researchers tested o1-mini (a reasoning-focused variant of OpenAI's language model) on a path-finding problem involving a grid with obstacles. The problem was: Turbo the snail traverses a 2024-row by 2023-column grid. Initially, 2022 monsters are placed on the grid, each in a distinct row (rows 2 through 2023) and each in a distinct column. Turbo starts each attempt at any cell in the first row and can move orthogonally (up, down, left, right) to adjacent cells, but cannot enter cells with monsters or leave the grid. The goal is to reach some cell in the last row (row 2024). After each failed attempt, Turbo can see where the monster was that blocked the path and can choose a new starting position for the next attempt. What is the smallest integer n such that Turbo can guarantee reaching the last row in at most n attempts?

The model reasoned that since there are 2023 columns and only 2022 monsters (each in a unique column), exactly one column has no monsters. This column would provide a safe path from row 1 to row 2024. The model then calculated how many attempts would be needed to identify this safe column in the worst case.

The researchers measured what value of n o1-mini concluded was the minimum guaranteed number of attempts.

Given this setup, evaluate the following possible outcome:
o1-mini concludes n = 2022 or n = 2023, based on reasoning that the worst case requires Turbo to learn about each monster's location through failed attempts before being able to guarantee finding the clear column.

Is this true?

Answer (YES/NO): YES